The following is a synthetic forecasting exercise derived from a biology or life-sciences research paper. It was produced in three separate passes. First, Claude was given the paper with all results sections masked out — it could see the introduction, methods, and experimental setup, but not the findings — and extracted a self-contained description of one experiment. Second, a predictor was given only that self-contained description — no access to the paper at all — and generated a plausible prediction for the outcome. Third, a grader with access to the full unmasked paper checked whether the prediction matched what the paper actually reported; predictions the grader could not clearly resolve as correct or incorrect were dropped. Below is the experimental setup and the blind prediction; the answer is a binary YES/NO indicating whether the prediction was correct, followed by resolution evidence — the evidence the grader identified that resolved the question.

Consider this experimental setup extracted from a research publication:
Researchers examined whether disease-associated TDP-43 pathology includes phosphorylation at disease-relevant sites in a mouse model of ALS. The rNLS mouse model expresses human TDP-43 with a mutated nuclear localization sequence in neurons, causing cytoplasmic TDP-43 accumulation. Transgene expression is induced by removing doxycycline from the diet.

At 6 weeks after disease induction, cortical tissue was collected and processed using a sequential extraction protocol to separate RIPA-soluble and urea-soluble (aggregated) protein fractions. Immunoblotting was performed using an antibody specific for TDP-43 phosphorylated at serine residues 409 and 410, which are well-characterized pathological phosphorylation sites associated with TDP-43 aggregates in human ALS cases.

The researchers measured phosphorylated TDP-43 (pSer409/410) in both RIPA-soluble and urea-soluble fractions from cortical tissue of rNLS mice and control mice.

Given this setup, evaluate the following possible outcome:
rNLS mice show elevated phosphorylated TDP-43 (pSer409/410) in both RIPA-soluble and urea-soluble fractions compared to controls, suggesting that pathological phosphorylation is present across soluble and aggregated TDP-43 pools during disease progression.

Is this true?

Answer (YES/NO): NO